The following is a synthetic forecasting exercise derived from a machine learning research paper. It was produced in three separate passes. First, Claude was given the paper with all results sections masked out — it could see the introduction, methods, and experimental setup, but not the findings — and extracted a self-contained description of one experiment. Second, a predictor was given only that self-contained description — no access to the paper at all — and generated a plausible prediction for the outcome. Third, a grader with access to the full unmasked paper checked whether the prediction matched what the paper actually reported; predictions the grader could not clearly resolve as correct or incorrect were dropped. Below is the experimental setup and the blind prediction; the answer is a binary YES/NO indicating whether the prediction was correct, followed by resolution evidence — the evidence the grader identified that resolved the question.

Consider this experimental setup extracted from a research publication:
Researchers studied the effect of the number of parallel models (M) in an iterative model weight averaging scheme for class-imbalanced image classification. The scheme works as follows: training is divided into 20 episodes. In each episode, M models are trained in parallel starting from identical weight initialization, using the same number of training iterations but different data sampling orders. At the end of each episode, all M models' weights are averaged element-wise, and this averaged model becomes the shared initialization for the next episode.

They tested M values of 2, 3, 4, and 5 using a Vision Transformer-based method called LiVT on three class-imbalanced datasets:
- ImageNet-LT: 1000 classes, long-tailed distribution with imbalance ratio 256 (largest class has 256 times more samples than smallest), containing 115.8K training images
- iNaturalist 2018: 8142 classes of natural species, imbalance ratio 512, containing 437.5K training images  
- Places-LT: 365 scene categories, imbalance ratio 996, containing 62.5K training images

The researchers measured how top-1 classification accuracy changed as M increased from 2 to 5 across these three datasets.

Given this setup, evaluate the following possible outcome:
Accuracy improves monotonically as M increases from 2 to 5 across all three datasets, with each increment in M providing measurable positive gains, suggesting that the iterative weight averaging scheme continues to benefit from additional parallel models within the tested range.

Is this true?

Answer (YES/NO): NO